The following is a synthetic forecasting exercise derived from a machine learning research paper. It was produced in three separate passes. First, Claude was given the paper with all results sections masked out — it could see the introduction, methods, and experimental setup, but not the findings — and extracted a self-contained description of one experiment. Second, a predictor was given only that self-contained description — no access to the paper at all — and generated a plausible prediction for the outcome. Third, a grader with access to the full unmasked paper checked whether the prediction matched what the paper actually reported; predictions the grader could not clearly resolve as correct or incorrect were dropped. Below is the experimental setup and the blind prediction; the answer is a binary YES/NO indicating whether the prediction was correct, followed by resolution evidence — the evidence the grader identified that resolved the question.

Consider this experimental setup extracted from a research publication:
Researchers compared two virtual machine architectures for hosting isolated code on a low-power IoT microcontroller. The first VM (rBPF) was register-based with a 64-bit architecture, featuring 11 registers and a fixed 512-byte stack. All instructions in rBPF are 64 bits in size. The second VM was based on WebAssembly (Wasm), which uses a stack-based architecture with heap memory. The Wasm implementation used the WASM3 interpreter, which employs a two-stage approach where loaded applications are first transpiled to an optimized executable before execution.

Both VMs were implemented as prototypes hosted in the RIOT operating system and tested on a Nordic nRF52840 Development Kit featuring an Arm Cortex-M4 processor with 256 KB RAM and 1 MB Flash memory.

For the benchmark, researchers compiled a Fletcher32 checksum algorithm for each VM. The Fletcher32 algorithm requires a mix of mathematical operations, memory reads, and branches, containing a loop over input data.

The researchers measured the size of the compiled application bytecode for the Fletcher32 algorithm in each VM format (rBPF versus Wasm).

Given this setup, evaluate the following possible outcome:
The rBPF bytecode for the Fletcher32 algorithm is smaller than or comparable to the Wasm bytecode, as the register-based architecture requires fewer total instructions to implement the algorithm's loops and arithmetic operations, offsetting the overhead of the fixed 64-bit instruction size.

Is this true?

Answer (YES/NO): NO